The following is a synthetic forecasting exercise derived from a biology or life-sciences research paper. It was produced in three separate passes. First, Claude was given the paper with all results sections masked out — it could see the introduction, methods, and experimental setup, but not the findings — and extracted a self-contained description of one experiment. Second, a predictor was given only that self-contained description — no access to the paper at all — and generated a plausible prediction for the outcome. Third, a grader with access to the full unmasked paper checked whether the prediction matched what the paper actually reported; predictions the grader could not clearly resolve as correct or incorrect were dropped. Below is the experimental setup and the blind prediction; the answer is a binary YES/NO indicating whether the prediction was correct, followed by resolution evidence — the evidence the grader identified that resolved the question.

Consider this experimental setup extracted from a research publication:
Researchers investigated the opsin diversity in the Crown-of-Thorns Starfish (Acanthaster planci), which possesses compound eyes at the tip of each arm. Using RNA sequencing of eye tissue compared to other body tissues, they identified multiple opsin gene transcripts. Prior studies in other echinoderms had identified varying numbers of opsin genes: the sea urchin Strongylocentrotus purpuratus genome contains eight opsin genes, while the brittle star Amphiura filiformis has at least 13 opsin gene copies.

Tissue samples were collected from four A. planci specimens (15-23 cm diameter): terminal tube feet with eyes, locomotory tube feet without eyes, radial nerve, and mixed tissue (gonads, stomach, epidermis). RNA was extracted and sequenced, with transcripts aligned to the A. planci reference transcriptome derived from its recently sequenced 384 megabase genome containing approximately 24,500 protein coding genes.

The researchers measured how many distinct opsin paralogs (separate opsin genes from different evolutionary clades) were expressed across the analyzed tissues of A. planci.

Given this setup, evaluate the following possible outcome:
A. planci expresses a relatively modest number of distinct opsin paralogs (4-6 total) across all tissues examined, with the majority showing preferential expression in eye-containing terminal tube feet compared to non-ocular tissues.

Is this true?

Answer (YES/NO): NO